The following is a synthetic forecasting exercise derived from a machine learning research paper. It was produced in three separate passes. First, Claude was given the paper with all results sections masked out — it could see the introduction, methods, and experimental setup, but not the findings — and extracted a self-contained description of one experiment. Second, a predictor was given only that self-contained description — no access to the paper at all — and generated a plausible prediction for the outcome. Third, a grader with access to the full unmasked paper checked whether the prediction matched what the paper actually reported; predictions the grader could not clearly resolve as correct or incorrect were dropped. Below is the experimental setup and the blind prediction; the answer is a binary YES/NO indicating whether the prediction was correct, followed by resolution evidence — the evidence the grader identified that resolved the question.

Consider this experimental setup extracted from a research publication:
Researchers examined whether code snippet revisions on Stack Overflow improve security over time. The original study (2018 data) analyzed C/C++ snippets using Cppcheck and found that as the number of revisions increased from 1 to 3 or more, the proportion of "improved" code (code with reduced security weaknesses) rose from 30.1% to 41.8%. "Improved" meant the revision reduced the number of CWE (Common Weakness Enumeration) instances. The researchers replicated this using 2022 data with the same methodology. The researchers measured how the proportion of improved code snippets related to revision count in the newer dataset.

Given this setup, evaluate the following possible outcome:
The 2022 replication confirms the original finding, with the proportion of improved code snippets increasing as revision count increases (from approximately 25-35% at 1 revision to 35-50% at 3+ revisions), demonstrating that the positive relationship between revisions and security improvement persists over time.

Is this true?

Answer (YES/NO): NO